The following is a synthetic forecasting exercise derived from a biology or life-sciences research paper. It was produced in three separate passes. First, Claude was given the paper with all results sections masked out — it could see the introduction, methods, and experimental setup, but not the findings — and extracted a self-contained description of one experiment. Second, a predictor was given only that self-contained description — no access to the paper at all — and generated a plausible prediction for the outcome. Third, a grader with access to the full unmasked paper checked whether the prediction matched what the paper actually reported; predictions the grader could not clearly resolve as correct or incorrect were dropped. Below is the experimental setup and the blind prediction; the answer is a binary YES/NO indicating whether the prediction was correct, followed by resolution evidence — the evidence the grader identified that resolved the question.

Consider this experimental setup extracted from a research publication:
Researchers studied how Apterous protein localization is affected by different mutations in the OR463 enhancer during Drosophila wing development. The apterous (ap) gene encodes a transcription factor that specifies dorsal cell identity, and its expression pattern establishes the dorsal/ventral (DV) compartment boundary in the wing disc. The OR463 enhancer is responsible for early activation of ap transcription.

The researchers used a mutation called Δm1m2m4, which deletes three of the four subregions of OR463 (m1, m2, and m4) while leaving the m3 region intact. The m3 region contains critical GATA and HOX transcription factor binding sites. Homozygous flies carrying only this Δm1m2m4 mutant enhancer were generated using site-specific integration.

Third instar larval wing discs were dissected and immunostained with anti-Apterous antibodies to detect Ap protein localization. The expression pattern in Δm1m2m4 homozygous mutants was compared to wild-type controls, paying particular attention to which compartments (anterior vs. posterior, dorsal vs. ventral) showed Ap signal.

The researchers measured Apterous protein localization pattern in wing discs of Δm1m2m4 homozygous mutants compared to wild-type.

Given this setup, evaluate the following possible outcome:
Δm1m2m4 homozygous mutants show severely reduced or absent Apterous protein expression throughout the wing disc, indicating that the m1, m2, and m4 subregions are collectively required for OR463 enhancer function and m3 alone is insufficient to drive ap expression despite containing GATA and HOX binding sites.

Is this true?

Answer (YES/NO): NO